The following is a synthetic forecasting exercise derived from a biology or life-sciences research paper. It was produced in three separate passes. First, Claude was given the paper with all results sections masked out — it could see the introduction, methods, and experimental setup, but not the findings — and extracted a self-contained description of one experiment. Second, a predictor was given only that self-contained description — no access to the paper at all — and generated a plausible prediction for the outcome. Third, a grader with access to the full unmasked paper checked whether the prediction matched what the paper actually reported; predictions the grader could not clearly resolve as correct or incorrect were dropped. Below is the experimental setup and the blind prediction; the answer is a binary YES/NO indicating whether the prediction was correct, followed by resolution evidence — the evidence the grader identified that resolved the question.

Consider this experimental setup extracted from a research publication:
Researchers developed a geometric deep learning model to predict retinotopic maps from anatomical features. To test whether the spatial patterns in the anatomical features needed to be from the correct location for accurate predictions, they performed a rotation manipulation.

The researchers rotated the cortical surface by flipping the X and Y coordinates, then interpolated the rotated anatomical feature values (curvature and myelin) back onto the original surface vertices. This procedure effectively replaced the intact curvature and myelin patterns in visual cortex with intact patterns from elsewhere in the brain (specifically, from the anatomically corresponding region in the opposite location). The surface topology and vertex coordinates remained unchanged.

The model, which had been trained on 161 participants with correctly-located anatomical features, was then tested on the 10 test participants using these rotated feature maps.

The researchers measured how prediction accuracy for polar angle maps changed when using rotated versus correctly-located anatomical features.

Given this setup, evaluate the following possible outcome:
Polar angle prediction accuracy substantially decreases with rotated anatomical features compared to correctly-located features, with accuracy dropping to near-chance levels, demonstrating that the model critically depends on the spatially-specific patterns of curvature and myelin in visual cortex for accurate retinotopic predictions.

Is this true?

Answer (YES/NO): YES